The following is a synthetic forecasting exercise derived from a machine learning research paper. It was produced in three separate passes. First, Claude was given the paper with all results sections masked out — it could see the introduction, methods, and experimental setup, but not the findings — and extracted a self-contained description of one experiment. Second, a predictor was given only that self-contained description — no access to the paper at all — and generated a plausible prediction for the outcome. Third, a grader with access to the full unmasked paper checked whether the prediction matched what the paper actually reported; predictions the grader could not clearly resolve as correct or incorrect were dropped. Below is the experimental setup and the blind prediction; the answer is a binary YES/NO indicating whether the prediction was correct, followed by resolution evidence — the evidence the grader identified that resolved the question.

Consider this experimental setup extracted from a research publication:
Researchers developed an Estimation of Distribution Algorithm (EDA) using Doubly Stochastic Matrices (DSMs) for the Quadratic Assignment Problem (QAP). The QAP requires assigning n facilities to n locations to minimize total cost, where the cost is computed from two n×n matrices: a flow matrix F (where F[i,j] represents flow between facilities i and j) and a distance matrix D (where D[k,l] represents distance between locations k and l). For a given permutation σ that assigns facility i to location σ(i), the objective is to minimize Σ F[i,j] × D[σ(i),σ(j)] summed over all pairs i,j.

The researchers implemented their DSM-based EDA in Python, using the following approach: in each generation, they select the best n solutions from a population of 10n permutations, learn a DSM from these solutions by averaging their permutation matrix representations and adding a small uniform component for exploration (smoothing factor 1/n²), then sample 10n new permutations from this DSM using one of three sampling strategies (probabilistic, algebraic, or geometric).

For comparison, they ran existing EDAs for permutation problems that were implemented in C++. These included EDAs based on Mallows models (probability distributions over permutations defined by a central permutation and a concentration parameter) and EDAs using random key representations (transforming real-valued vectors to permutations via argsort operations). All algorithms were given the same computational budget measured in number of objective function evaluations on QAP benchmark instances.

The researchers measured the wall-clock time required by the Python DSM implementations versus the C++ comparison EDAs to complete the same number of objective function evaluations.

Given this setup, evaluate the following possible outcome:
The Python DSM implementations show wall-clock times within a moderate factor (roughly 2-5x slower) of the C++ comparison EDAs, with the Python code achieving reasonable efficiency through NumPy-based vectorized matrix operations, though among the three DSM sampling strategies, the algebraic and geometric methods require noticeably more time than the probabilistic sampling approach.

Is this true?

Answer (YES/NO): NO